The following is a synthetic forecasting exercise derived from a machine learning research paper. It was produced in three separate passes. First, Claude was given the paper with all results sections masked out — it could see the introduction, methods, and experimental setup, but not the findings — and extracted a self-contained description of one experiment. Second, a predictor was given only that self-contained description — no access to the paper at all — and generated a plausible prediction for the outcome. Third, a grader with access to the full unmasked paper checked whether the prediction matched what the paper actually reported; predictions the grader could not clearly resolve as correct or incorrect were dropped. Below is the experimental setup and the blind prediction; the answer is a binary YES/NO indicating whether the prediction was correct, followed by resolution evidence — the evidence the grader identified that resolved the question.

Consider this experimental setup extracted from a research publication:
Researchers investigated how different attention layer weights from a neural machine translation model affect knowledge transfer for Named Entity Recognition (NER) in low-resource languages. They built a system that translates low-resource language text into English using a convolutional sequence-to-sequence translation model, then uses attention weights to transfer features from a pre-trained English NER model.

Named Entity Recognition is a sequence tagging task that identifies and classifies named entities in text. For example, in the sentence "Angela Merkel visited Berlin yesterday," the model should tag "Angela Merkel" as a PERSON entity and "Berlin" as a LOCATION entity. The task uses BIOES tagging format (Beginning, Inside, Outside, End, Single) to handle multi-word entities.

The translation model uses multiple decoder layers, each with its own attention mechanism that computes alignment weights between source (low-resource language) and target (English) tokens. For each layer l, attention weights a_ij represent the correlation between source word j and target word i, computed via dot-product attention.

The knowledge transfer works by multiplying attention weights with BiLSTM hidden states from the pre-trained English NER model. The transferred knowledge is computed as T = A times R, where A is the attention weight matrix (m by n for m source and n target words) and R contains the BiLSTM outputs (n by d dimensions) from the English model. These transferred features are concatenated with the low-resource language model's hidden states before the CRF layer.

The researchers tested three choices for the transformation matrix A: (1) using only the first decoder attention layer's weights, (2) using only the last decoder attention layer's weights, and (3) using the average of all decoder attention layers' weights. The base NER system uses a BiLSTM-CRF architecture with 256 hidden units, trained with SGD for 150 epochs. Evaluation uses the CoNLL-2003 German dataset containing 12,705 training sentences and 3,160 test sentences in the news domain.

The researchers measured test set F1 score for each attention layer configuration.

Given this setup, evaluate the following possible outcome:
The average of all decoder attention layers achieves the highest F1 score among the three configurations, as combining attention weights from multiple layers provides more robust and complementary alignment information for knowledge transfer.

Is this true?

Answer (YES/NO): YES